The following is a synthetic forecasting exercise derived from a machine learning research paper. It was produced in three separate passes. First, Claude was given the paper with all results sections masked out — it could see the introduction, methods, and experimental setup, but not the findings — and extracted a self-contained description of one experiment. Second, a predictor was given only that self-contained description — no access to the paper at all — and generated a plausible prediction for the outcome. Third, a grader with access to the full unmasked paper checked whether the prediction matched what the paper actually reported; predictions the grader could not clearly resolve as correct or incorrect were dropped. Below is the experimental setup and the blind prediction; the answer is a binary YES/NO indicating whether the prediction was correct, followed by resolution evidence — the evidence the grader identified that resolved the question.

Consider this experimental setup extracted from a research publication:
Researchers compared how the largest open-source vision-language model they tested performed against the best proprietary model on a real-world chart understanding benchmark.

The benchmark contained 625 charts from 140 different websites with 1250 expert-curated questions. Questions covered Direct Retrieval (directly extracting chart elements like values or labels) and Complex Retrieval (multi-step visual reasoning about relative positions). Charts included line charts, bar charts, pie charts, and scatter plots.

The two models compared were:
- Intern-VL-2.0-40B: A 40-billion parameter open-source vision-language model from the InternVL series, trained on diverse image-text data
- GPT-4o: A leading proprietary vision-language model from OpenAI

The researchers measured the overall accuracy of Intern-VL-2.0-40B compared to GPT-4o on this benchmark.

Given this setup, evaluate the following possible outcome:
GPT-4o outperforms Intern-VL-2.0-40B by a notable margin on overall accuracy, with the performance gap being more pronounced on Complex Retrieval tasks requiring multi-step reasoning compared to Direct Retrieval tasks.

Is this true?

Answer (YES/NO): NO